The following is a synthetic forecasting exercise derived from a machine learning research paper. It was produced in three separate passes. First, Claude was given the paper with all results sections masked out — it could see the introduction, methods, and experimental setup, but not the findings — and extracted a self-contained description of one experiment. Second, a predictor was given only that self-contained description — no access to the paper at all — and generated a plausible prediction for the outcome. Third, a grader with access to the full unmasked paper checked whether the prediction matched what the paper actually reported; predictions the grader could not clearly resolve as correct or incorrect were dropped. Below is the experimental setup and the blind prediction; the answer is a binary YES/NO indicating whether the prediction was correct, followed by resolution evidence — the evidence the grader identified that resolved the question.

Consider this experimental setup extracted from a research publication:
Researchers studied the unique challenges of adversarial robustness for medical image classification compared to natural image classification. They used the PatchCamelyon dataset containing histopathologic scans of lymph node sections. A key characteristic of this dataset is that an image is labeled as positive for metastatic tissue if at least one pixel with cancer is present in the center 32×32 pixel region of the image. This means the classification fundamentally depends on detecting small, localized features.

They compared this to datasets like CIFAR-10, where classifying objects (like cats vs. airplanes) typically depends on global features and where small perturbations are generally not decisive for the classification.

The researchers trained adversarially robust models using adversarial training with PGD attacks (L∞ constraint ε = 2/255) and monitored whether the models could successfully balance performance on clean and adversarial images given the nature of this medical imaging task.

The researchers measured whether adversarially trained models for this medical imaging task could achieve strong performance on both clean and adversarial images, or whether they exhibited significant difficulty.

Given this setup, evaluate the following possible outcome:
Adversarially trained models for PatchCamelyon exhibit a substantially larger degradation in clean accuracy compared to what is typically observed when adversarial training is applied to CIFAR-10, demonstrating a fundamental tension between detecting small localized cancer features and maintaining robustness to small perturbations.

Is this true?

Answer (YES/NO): YES